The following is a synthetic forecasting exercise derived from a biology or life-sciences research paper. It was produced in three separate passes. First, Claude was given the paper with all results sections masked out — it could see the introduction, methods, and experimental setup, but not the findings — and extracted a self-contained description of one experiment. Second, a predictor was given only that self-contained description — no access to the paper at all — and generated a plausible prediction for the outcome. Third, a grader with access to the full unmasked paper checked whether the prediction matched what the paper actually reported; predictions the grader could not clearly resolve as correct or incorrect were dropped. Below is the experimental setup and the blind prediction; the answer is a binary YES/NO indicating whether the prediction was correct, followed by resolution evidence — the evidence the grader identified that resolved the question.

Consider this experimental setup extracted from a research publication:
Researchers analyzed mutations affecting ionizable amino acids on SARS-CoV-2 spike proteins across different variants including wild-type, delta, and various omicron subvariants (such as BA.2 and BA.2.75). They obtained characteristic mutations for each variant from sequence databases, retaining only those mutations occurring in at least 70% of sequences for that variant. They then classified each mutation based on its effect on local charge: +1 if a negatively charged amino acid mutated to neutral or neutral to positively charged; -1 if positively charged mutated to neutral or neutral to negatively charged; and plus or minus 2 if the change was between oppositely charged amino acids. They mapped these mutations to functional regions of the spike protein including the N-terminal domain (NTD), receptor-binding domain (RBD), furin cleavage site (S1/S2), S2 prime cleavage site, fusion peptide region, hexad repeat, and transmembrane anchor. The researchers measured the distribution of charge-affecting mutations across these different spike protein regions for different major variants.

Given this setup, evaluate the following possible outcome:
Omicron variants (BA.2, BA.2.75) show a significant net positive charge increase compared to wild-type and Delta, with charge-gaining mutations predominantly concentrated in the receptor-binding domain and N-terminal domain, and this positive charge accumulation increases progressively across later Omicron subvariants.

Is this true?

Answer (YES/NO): NO